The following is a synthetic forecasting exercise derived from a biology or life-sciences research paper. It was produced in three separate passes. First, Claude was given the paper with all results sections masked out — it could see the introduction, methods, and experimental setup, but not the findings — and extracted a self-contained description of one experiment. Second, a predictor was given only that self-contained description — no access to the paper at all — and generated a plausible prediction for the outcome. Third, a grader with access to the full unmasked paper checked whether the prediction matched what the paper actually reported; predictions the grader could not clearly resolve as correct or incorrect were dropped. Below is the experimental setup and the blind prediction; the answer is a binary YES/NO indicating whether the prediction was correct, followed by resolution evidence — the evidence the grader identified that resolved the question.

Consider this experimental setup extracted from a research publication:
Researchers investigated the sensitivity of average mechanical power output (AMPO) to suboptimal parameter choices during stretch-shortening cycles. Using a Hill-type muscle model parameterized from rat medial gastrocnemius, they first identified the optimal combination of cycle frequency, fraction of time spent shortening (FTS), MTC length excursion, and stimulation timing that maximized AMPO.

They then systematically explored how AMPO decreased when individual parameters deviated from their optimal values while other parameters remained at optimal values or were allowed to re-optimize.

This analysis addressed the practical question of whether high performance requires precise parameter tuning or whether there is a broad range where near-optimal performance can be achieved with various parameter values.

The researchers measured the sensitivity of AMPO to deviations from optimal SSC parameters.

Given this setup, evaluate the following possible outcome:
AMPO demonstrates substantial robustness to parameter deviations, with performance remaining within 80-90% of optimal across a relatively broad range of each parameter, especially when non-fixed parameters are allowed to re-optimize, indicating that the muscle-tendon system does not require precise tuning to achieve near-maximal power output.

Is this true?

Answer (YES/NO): NO